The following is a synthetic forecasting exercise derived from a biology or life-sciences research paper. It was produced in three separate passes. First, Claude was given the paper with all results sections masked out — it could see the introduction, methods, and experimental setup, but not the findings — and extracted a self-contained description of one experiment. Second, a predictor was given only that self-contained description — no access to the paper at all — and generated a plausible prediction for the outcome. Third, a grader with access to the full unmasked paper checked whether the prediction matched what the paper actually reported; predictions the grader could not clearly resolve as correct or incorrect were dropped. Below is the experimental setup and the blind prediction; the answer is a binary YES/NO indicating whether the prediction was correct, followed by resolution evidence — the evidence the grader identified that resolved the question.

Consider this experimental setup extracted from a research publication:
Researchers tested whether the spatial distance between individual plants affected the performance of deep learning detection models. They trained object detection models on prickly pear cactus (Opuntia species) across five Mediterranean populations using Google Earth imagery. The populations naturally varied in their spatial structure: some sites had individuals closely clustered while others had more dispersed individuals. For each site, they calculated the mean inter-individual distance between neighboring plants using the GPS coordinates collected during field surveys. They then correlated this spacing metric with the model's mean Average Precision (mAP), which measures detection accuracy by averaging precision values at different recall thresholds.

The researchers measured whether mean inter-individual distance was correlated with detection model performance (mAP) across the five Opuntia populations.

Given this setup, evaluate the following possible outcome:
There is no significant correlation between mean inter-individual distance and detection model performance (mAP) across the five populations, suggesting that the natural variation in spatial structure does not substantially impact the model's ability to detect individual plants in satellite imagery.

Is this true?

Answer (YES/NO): YES